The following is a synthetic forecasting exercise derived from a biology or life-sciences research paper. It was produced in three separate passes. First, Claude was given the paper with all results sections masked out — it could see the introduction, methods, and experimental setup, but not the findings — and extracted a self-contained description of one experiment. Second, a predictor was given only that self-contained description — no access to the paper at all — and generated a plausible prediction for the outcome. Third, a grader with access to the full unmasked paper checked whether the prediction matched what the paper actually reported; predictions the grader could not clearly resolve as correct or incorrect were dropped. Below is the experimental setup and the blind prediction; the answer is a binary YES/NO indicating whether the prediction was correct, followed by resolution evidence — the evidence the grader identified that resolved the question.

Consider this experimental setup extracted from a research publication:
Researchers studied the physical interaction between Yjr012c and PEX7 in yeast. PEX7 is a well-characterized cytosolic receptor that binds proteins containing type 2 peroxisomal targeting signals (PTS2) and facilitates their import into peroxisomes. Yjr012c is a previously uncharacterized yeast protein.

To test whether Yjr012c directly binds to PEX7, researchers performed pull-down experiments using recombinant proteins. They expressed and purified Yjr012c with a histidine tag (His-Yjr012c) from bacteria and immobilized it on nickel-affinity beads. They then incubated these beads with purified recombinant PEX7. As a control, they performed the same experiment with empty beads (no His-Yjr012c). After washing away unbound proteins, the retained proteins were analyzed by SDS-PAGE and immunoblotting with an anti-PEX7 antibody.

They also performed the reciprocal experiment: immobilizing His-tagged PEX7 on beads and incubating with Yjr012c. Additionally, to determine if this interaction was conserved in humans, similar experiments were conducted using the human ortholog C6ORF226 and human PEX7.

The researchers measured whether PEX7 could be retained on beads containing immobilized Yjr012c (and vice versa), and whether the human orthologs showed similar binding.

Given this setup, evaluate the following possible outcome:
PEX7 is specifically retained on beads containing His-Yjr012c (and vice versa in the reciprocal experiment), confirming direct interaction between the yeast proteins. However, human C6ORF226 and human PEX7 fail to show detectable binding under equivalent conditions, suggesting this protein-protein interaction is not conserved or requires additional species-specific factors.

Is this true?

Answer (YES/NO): NO